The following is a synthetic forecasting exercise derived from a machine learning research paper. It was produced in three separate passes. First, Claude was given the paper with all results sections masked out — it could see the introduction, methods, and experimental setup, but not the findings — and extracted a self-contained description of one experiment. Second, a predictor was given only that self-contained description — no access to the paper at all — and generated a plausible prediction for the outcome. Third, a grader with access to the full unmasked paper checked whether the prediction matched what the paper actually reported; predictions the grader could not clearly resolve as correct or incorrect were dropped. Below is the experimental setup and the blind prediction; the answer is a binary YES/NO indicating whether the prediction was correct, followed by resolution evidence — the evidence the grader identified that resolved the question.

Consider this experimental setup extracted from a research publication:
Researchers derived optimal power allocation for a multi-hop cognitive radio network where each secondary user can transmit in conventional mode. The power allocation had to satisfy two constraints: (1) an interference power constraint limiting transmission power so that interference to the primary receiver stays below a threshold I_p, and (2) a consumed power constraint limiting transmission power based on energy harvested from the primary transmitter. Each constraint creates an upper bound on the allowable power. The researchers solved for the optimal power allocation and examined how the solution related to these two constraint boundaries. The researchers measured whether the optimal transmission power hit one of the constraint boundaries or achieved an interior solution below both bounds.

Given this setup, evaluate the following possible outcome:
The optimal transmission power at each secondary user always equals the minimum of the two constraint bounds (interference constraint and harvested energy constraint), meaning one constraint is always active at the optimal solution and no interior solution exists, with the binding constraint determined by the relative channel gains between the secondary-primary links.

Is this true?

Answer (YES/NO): YES